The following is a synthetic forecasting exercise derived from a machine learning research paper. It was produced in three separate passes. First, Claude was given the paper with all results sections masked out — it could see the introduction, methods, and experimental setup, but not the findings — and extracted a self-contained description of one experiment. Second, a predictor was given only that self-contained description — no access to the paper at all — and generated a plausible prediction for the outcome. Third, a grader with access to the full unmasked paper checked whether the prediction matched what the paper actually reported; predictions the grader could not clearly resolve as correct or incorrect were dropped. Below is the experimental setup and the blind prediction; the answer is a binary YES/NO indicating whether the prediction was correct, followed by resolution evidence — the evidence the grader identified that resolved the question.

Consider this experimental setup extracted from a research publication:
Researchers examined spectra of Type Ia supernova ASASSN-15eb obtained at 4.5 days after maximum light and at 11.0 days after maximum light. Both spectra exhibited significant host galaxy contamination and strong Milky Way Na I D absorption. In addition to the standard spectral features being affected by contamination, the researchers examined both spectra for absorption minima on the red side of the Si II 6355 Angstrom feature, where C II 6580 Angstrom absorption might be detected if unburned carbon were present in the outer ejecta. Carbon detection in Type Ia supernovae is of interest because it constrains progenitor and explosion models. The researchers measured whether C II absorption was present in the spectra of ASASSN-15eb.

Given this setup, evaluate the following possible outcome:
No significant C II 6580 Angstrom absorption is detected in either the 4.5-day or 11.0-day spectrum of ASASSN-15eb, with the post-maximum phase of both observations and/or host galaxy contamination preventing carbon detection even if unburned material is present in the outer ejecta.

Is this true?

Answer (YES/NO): NO